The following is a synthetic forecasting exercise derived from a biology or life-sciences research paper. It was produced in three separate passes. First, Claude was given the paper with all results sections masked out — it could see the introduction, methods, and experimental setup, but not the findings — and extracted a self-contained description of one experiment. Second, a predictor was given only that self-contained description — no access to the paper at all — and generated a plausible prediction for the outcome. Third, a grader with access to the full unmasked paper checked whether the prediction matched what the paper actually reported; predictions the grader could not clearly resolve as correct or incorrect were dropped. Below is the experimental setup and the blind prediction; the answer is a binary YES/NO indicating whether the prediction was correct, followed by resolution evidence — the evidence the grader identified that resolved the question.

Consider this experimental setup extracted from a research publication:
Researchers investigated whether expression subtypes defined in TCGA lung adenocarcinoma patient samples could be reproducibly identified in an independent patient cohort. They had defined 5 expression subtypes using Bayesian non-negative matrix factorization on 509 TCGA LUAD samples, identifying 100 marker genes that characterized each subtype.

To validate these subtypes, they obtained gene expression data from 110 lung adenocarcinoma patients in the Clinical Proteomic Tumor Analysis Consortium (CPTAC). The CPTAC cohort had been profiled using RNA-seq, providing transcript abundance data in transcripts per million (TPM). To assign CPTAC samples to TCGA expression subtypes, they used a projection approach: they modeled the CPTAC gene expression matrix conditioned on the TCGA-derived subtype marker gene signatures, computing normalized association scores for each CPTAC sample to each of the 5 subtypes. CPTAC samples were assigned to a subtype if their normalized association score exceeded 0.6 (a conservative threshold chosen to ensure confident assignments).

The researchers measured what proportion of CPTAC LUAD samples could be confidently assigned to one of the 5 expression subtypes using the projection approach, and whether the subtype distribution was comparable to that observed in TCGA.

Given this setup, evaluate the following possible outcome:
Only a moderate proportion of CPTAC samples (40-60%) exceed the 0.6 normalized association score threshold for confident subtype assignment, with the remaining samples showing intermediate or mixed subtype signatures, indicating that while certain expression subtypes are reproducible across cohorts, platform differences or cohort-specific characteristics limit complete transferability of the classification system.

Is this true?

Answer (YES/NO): NO